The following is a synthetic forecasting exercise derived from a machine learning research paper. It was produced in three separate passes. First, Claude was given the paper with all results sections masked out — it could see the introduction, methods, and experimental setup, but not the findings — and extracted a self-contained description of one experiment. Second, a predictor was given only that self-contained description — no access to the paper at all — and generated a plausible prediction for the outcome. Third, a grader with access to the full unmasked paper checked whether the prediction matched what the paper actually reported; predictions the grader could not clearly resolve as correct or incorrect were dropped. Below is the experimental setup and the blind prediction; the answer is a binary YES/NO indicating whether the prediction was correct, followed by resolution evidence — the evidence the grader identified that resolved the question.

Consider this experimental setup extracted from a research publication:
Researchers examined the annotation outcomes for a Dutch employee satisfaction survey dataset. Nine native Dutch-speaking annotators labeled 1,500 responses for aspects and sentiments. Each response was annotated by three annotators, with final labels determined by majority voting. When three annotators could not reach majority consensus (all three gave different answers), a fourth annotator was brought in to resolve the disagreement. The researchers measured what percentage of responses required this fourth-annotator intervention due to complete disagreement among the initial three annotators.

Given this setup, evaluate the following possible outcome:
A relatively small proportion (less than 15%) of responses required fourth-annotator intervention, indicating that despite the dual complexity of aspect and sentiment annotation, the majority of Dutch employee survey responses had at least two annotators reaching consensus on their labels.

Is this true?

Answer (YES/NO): YES